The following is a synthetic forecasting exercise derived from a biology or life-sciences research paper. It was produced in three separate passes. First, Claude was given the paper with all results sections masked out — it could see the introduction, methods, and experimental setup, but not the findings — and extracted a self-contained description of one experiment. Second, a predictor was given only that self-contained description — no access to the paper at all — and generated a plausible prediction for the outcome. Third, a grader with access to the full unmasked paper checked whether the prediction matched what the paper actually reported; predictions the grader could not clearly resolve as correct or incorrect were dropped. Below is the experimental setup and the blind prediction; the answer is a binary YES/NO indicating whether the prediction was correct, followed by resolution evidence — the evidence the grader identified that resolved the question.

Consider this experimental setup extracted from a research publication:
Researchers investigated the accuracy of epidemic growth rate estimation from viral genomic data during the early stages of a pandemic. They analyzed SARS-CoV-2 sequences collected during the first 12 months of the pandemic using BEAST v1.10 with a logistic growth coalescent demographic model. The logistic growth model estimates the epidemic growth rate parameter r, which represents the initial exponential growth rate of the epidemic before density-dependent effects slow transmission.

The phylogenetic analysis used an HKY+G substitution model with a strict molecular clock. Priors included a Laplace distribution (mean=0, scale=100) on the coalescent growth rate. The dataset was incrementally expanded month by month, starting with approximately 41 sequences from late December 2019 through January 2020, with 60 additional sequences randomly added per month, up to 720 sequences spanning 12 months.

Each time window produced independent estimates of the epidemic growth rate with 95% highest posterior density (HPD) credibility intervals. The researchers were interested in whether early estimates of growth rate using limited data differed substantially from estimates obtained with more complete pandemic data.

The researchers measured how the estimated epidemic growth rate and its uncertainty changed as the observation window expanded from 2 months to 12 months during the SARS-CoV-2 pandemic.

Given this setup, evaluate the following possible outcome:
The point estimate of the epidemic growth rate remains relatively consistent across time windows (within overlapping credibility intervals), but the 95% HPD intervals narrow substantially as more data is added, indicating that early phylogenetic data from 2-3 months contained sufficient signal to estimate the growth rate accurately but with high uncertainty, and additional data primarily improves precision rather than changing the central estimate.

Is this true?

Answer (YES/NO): NO